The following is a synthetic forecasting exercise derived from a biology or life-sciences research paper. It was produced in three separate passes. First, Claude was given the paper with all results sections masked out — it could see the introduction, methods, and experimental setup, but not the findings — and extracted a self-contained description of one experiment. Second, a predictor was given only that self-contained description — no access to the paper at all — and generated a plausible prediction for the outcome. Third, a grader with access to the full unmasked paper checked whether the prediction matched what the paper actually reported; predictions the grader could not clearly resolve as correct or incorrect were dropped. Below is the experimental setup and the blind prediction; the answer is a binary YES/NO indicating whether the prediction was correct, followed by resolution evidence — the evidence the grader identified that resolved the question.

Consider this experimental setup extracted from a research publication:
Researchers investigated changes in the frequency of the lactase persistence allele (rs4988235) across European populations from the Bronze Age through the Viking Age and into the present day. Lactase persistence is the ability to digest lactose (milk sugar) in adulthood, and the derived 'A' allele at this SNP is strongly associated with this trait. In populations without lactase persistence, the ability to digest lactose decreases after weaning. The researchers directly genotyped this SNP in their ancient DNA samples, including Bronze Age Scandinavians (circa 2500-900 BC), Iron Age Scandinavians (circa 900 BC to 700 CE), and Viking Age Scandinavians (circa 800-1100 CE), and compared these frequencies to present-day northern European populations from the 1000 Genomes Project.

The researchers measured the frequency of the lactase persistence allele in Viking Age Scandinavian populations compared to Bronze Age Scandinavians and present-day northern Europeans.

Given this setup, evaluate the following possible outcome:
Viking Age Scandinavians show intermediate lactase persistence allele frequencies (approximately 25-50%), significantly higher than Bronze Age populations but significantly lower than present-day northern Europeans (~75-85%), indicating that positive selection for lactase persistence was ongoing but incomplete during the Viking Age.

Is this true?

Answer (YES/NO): NO